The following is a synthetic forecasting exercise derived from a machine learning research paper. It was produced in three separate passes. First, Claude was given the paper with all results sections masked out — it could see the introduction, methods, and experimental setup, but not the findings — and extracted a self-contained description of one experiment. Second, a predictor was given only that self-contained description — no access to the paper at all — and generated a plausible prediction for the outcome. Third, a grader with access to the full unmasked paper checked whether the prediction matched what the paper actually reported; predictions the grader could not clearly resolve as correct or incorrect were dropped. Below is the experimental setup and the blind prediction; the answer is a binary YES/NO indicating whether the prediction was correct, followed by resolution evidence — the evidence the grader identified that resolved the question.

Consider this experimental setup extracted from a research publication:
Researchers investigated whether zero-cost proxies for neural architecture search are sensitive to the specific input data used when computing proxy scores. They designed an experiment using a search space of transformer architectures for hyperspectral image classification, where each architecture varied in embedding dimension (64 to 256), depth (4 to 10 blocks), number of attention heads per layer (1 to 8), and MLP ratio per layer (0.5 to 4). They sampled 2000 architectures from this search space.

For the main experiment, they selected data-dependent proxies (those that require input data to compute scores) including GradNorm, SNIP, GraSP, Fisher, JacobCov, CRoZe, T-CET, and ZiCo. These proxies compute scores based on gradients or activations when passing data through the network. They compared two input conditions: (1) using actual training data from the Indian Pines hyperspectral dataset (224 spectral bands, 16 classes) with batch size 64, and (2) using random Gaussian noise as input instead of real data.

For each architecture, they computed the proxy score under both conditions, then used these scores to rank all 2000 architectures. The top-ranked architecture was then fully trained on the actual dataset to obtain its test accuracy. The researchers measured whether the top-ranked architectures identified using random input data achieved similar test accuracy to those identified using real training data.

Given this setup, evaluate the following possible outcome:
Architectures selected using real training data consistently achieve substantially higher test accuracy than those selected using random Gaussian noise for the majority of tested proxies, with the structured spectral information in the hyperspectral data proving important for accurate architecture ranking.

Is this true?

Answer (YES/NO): NO